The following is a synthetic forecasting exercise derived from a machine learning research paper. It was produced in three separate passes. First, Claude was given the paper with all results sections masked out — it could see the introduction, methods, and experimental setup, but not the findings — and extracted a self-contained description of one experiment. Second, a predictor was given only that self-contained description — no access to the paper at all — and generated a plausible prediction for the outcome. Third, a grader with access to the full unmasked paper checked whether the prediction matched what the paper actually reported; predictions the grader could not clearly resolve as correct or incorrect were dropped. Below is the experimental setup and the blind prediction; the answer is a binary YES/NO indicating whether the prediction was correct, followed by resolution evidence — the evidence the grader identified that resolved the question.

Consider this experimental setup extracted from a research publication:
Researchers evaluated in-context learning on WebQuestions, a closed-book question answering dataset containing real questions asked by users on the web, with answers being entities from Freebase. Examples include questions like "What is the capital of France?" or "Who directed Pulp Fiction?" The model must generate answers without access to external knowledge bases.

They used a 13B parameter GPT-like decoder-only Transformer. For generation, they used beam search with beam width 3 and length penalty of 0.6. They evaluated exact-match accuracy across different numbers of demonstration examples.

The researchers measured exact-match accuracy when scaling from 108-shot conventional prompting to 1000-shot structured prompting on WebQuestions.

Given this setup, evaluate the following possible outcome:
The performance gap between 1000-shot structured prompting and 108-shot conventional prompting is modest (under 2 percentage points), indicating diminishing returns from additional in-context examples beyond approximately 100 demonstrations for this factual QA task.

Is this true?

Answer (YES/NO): NO